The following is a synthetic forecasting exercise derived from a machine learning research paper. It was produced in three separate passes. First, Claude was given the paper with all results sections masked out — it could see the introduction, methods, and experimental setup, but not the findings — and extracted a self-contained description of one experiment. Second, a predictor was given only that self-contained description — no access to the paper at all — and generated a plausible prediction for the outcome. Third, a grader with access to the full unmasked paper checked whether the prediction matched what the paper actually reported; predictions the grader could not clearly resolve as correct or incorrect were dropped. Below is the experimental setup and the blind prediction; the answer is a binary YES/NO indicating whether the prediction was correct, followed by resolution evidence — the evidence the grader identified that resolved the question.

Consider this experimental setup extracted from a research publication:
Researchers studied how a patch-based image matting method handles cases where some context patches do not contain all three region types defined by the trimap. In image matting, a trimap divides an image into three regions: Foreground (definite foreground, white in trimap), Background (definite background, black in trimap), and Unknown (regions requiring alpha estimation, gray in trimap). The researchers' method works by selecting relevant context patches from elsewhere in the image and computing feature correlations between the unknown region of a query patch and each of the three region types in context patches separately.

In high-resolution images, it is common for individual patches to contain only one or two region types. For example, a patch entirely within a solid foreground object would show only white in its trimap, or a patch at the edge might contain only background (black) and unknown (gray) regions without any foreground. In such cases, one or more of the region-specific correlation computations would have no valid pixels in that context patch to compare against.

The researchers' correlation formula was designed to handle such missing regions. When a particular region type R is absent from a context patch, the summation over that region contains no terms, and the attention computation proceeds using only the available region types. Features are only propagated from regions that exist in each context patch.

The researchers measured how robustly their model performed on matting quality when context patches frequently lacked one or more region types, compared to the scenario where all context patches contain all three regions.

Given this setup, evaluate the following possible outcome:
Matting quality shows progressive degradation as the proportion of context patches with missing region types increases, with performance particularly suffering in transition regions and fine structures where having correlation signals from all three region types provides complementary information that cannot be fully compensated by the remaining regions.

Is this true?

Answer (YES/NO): NO